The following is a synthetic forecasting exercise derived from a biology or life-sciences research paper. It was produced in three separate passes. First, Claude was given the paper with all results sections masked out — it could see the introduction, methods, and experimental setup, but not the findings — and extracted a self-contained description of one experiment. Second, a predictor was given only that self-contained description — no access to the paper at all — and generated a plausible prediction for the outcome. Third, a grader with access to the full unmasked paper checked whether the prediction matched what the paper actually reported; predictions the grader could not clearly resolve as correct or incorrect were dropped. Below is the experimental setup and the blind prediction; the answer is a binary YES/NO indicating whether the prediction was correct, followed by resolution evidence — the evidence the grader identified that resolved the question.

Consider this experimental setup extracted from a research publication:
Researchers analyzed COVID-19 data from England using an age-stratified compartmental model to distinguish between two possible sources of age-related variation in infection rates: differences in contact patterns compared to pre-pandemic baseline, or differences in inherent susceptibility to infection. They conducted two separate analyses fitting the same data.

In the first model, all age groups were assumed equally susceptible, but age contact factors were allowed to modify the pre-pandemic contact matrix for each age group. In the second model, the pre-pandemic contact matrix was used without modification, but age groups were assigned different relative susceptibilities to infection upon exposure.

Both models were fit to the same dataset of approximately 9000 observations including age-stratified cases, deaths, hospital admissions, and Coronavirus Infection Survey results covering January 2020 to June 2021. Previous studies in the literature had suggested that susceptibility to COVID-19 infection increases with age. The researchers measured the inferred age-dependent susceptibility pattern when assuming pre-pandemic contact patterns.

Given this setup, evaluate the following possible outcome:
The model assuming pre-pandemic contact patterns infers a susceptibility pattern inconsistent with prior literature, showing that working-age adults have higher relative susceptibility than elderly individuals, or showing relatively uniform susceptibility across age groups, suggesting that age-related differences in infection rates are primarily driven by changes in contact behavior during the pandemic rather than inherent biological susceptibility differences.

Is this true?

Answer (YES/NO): YES